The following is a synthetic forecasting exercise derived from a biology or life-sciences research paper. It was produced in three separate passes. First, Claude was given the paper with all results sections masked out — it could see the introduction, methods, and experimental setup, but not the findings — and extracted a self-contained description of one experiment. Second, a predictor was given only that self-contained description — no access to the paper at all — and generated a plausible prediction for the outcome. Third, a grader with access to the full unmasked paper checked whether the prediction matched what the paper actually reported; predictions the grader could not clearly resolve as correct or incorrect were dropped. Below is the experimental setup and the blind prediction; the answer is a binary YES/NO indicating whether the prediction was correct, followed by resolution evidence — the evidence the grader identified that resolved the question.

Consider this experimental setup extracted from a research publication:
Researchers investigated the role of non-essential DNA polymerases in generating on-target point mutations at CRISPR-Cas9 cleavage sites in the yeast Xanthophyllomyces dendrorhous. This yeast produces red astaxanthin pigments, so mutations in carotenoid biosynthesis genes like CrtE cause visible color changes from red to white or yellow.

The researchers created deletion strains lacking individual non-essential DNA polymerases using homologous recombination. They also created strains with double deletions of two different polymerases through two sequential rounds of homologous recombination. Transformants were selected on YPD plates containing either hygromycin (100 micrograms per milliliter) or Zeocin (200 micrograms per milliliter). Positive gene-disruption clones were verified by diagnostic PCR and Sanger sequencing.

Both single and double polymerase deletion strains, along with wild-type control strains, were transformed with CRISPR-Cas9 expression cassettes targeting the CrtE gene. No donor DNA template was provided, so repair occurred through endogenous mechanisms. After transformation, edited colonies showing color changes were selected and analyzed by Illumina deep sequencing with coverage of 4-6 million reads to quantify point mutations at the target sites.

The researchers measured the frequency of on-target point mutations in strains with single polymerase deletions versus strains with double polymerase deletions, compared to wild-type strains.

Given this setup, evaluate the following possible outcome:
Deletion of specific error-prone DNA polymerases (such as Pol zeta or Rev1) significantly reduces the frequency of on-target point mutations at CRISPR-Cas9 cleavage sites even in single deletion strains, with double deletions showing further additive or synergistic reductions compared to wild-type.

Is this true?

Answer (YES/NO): NO